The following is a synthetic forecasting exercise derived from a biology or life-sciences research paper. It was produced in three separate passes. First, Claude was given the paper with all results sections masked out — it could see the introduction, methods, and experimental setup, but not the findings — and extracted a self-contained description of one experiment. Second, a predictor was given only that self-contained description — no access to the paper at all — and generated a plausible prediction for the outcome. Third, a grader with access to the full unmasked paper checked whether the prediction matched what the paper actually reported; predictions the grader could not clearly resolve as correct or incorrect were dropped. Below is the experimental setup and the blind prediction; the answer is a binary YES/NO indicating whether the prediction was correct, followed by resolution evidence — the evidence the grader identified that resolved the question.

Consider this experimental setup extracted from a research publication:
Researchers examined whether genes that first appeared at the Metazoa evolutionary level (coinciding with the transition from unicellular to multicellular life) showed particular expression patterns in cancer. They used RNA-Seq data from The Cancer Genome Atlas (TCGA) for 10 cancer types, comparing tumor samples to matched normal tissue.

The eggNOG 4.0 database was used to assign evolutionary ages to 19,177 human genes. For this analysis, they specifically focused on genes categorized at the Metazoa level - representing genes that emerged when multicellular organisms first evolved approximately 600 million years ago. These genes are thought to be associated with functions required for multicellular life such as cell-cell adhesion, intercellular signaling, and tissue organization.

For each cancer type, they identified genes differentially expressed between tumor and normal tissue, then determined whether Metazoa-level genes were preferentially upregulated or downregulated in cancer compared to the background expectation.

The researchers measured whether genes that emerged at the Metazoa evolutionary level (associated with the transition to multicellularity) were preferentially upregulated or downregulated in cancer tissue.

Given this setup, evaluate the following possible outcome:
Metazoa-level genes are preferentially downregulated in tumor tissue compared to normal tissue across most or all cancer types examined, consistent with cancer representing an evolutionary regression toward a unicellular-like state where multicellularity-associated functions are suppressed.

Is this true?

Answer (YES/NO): YES